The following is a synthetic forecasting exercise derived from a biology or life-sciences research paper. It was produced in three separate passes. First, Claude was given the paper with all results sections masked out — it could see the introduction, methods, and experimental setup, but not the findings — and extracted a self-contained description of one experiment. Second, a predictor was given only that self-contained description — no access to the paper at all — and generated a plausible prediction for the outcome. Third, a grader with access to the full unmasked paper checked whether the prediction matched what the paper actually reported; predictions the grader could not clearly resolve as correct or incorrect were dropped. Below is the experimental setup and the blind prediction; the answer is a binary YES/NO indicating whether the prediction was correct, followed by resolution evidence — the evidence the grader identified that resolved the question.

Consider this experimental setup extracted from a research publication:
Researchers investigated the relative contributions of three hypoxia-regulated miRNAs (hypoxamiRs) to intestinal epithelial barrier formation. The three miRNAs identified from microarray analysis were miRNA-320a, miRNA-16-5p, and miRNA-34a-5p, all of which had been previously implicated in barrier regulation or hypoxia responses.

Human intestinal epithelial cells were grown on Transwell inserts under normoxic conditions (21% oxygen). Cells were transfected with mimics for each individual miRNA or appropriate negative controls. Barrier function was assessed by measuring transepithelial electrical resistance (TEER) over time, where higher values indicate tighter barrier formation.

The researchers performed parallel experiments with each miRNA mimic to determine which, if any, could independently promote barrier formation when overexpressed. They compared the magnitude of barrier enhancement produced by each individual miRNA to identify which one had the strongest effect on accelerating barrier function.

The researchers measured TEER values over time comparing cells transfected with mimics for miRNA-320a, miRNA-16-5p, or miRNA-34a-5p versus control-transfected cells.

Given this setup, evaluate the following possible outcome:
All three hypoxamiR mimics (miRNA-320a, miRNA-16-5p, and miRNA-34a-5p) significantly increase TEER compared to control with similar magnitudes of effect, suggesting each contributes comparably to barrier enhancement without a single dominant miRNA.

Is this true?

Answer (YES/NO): NO